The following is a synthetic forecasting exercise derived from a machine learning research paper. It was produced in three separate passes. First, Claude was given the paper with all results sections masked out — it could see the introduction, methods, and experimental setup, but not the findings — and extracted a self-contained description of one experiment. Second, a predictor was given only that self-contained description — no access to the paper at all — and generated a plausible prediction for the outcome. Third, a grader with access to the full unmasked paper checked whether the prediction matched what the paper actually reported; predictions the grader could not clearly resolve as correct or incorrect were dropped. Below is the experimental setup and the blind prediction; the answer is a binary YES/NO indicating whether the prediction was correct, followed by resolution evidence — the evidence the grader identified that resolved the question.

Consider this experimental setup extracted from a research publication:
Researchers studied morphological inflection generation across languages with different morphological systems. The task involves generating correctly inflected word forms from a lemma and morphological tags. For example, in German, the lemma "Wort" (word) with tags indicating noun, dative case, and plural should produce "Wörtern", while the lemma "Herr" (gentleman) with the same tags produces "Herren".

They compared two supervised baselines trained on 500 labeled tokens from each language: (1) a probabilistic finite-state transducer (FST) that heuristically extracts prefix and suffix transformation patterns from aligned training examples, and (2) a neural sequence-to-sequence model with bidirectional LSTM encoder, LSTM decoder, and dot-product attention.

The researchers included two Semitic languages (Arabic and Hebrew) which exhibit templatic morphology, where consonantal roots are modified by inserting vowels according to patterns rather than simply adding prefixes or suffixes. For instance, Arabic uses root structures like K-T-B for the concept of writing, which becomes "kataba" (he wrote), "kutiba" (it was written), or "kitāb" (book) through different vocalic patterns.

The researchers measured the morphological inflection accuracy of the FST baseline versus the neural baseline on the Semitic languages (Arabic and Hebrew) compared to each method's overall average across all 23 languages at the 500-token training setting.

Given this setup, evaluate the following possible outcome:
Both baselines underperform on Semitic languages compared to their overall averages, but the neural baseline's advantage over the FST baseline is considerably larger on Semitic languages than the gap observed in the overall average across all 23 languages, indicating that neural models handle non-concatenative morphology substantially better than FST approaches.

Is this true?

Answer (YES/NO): NO